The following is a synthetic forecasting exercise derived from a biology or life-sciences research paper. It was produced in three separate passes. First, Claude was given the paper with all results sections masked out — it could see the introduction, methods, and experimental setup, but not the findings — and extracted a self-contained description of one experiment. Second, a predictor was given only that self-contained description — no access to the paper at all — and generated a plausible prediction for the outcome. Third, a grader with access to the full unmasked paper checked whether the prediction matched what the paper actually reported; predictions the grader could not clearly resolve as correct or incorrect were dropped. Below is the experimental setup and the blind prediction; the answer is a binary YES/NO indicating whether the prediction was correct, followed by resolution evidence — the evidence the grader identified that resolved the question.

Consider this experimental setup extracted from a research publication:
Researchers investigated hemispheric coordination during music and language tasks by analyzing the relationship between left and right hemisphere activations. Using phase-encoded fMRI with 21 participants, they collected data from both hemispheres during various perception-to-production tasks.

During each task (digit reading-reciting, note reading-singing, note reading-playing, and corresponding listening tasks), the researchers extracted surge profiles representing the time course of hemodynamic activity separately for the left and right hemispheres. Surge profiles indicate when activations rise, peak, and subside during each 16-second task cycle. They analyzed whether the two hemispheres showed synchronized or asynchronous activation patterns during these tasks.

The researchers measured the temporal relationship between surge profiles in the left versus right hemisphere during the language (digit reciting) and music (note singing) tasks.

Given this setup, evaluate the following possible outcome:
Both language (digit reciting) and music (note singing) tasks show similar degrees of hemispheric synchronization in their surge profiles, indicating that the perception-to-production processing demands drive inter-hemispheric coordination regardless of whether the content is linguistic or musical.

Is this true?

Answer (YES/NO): NO